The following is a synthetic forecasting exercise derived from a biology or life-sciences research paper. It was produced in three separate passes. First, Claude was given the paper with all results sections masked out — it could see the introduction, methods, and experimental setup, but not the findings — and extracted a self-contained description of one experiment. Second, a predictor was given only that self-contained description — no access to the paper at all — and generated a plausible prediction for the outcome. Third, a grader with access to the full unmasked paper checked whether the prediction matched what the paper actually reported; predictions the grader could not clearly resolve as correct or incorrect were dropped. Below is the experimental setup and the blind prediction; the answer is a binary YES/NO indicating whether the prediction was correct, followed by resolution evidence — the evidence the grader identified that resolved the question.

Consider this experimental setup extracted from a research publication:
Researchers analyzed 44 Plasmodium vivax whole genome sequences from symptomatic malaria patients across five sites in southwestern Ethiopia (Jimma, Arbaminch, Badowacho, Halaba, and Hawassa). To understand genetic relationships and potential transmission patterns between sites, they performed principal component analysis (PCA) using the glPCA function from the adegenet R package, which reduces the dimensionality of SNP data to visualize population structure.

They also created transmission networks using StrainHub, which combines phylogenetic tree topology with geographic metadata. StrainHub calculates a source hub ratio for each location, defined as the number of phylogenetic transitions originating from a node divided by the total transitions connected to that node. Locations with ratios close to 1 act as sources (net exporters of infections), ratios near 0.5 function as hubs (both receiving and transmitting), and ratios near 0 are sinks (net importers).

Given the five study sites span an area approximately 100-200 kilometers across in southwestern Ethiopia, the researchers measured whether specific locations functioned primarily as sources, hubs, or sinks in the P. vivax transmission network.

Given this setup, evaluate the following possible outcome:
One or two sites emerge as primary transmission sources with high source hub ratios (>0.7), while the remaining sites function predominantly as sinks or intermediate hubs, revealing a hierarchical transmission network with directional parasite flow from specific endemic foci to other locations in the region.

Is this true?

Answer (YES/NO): YES